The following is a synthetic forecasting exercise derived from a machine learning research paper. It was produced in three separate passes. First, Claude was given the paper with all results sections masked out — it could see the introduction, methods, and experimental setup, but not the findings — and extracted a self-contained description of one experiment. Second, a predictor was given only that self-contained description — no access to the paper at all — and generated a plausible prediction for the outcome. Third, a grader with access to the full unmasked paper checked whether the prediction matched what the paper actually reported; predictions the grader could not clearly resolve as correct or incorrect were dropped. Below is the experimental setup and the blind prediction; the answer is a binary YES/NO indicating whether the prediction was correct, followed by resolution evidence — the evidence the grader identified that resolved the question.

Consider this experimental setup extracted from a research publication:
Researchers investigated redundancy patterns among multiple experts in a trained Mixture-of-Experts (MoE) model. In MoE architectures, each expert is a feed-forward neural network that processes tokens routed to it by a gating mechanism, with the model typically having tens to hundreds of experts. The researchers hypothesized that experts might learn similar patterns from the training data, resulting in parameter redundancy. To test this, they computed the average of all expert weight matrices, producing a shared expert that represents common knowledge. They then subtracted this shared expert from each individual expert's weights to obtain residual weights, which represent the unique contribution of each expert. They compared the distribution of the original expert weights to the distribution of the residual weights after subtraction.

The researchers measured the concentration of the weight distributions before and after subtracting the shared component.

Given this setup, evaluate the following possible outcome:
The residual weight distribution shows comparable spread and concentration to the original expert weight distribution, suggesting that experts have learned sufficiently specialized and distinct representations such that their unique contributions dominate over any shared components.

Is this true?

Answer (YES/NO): NO